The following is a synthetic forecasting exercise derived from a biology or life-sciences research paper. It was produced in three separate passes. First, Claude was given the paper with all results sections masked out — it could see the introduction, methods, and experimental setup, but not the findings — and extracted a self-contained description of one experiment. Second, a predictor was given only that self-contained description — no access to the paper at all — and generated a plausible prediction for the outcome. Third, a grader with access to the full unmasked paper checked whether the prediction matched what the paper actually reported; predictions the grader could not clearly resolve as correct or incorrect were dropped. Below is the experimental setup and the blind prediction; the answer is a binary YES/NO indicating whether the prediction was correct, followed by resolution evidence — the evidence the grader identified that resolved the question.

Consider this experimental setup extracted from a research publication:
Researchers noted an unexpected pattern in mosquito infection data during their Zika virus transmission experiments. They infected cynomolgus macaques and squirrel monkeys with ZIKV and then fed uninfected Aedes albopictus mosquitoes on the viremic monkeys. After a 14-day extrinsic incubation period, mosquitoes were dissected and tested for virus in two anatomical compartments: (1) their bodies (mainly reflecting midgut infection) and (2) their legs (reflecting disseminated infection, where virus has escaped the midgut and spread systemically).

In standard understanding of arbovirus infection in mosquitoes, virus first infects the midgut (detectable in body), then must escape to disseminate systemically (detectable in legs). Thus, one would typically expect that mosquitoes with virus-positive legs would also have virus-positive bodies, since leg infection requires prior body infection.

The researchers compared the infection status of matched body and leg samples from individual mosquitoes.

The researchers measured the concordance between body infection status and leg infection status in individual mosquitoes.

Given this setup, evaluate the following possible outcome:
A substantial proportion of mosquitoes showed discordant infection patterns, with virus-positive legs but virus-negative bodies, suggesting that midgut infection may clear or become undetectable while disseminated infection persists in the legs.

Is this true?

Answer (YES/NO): YES